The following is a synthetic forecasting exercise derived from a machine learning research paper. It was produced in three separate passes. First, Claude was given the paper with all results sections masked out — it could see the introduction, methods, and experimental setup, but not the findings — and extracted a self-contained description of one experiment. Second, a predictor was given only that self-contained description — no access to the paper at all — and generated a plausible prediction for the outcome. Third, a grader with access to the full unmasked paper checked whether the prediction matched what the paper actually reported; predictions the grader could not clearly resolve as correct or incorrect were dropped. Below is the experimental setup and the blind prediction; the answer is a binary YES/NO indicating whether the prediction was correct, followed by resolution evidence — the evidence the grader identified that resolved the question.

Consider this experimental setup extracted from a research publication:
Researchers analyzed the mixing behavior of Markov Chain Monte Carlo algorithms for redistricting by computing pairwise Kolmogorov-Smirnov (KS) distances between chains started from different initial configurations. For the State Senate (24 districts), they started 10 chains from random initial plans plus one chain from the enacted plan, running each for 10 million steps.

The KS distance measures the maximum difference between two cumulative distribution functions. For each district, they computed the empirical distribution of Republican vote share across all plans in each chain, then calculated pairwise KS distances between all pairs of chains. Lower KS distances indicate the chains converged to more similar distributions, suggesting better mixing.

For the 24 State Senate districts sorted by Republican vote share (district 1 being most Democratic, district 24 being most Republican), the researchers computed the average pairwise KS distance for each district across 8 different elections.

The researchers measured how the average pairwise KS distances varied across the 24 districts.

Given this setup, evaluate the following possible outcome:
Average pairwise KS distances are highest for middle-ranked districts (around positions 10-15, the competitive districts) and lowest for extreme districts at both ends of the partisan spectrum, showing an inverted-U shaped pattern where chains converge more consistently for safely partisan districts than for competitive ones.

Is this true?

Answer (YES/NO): NO